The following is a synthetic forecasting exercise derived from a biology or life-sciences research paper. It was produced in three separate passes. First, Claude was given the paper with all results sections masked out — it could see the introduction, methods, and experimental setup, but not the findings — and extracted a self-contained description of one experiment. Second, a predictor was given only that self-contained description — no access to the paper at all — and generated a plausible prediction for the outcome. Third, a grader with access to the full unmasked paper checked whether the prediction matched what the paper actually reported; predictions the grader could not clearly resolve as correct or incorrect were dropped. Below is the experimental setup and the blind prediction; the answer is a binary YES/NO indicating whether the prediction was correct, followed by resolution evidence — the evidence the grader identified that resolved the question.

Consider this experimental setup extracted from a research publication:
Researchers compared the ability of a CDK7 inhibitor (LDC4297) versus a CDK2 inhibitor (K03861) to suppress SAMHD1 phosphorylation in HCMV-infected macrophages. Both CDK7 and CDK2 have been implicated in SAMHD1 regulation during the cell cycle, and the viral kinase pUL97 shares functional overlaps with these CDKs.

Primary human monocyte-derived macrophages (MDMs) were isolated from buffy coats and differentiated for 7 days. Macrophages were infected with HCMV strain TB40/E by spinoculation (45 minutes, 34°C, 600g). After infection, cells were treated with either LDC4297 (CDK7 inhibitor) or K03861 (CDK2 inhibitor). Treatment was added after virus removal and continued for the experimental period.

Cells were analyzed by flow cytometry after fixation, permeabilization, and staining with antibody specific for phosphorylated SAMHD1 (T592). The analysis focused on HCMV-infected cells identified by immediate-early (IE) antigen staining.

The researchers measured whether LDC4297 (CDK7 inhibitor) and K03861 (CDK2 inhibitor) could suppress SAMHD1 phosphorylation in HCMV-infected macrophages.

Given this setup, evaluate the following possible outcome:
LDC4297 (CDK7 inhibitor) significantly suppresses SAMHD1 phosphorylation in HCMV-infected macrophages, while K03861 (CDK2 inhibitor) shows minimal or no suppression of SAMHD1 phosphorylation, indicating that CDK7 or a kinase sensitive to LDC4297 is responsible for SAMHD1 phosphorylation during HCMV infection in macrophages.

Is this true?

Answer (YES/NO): YES